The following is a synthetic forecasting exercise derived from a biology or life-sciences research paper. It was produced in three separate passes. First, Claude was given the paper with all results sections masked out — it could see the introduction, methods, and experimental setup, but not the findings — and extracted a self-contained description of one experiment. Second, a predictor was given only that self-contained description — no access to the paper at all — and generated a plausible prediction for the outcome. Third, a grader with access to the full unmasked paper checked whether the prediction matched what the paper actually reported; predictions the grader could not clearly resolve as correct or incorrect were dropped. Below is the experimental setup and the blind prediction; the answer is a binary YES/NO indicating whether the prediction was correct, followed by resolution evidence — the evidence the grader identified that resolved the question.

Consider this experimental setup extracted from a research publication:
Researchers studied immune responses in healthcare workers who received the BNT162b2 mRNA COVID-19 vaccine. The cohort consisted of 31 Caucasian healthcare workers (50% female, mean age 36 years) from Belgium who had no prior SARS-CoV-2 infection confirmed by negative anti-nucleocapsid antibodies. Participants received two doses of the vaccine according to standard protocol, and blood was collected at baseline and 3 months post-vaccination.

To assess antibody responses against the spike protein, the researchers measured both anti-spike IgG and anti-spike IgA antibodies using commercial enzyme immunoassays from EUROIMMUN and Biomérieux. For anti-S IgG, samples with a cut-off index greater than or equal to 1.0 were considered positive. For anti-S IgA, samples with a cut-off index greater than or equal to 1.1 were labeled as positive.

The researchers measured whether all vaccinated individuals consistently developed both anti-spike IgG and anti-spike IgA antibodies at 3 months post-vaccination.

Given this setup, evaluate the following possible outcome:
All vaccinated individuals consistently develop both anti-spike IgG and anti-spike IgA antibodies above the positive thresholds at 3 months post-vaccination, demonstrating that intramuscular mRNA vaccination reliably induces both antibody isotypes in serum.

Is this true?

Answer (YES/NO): NO